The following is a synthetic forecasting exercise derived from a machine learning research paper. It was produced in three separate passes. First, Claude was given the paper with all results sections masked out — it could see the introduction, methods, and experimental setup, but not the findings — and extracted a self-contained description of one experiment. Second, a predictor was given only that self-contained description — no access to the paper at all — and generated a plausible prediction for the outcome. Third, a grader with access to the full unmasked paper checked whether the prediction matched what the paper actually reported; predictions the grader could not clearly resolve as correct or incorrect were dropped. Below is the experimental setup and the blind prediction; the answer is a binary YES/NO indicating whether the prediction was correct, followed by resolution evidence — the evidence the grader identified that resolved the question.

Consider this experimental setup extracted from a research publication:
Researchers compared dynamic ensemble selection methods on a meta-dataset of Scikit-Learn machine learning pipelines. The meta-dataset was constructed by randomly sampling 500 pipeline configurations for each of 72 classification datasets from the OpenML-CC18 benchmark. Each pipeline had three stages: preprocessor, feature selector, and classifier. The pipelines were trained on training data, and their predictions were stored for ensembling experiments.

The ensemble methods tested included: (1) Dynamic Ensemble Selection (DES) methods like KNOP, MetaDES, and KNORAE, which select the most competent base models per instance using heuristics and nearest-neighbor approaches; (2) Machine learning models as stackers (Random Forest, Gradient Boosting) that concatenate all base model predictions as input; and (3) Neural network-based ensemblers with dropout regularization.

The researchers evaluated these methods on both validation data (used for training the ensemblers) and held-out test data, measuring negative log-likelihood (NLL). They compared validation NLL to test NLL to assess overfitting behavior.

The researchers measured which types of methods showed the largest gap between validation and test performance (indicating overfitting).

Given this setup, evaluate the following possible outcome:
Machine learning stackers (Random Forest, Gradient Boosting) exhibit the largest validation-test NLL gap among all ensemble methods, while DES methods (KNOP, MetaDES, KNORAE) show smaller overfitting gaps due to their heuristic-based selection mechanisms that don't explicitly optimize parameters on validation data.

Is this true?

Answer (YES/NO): NO